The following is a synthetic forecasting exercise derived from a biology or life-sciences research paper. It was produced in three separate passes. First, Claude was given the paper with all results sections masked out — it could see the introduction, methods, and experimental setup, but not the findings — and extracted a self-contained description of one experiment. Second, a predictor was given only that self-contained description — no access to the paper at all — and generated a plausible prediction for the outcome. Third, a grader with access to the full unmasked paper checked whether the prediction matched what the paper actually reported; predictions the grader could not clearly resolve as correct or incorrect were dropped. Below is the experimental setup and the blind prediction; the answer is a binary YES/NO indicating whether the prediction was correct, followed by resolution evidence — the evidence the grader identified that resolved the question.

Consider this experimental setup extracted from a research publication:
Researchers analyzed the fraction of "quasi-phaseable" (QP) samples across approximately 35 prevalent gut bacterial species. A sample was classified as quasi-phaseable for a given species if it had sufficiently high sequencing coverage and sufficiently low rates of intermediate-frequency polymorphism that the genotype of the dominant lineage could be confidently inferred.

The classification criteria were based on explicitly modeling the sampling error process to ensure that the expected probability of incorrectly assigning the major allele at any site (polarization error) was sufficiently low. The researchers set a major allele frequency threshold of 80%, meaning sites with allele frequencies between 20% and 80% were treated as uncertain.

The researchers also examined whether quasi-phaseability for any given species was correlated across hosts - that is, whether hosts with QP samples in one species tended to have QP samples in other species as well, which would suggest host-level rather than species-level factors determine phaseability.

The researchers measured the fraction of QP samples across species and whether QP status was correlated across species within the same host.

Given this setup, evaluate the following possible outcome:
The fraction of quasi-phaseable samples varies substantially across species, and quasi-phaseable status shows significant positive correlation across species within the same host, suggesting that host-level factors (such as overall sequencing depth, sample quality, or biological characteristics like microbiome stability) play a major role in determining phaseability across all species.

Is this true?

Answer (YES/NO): NO